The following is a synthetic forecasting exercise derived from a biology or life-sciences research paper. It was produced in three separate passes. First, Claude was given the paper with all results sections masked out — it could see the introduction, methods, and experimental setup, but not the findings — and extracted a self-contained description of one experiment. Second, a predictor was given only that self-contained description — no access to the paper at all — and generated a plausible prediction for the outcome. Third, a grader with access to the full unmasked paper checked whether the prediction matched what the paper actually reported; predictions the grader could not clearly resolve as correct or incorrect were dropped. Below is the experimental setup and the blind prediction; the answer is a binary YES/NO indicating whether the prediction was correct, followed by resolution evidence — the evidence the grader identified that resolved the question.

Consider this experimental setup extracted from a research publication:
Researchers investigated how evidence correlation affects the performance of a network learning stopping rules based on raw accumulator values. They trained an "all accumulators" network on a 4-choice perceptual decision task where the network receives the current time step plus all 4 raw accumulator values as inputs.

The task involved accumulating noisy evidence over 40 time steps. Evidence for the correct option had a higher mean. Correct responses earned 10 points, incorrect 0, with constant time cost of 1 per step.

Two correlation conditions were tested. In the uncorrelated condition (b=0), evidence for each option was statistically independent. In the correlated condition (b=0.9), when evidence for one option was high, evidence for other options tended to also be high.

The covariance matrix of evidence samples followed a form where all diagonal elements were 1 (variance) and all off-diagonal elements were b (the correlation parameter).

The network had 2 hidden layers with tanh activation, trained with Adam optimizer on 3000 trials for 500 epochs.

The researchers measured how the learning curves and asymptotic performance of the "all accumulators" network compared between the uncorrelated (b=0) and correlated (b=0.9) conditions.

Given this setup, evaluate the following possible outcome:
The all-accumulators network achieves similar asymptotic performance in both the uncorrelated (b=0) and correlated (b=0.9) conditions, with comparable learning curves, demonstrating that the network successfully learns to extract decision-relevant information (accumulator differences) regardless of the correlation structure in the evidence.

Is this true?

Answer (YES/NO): NO